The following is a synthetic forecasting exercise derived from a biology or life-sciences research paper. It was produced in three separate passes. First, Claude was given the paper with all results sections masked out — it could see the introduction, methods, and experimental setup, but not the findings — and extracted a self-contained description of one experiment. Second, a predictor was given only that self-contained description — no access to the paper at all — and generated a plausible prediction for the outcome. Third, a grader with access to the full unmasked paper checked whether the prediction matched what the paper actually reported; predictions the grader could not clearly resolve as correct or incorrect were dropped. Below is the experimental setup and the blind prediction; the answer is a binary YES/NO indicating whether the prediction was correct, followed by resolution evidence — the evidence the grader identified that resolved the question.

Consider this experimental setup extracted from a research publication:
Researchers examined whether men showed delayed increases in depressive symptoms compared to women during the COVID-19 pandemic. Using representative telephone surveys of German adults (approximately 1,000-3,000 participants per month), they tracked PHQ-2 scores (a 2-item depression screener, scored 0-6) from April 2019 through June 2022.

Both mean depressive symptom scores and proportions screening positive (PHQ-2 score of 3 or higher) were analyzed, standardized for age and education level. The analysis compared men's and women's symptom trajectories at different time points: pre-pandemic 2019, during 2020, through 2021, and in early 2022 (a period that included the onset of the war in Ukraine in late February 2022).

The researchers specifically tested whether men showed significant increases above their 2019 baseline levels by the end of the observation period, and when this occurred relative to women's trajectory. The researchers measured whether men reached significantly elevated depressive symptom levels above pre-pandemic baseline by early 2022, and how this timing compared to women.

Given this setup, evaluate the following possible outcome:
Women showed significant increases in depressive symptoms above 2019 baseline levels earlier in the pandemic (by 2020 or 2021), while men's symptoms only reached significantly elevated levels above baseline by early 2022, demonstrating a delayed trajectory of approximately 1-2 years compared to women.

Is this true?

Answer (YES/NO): YES